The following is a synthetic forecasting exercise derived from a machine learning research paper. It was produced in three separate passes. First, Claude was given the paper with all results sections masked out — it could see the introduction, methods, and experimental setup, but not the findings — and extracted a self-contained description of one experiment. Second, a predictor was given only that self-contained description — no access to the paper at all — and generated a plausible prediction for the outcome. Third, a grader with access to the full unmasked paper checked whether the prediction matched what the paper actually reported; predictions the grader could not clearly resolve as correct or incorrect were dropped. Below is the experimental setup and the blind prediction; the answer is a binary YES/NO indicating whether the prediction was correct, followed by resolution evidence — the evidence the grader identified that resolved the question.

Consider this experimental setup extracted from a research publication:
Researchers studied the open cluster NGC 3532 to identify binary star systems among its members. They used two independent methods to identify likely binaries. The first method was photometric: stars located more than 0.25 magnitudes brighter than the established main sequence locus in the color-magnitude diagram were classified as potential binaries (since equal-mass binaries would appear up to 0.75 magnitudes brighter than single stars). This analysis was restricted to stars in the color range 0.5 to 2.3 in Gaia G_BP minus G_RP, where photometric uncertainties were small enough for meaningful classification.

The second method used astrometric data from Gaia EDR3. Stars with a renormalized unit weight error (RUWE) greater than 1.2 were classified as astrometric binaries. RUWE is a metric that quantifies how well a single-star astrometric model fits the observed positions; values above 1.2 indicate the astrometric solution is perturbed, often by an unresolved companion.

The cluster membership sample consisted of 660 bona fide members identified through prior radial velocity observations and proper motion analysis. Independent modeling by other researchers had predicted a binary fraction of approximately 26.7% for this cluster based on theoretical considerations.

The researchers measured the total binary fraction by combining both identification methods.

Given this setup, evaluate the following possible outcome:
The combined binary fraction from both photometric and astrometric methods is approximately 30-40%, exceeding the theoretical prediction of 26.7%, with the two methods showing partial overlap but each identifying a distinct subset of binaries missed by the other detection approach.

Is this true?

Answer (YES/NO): NO